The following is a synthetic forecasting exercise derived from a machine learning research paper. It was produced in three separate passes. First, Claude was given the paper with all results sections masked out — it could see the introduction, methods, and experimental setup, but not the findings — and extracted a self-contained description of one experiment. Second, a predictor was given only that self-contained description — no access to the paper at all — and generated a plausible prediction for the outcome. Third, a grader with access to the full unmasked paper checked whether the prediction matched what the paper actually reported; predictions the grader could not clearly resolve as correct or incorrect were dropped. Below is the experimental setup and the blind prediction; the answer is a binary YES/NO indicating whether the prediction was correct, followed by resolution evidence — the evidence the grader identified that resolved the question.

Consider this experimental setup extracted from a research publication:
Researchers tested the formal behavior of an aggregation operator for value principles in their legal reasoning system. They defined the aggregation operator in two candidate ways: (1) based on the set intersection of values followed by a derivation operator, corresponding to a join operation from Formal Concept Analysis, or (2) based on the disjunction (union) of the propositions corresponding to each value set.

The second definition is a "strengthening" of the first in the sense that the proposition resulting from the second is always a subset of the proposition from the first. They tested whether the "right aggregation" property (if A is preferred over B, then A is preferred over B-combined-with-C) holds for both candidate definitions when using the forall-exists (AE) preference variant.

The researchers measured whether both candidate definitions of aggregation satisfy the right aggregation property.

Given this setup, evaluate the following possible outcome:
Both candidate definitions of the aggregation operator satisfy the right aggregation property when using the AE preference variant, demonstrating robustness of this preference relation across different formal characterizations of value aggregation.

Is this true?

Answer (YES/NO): YES